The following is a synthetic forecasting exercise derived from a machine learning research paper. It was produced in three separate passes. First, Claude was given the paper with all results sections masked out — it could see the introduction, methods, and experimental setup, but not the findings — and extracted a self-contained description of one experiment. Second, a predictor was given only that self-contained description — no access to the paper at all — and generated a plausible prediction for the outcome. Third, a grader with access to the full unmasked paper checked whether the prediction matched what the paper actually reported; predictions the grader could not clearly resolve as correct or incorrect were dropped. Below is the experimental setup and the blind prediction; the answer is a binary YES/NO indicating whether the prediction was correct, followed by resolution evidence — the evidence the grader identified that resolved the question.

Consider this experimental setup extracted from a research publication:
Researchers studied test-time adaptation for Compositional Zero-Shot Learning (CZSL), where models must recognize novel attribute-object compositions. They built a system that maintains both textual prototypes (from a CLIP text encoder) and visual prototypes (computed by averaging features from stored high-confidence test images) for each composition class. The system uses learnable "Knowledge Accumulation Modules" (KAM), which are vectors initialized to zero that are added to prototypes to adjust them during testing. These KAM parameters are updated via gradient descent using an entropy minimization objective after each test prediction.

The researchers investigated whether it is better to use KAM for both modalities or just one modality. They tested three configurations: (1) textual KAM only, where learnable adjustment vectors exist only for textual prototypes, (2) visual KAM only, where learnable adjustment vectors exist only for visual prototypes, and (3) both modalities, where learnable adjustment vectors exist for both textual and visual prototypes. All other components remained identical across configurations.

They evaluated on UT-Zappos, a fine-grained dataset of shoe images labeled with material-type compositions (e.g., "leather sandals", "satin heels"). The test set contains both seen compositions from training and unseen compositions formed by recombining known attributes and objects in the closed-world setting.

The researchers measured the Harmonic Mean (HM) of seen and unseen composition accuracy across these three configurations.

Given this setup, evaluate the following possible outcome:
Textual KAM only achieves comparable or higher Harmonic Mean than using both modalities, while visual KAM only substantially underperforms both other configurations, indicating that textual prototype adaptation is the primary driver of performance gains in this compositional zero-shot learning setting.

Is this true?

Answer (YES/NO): NO